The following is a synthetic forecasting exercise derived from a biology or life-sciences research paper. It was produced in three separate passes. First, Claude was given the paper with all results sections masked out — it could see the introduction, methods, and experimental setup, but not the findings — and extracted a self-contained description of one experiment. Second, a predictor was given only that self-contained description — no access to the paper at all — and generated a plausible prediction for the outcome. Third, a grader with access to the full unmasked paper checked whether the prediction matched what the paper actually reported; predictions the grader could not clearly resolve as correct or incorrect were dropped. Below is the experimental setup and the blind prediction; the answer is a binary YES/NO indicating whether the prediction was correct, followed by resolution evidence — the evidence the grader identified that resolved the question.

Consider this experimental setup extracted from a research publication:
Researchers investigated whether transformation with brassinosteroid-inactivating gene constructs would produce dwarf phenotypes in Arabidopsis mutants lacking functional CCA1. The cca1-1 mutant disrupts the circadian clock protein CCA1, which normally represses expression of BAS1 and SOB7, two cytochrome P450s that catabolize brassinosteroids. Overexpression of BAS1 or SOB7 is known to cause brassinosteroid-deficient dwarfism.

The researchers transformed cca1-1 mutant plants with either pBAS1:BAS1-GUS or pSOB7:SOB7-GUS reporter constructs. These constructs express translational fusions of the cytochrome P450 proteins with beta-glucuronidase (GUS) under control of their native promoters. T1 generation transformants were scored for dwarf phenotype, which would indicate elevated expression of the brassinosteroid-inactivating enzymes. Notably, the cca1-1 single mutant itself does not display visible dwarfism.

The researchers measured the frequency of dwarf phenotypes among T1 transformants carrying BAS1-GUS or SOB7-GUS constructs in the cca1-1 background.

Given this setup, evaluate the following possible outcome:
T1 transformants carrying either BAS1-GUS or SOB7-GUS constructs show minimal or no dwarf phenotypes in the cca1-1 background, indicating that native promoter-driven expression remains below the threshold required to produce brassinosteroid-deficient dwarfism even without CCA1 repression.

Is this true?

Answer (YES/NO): NO